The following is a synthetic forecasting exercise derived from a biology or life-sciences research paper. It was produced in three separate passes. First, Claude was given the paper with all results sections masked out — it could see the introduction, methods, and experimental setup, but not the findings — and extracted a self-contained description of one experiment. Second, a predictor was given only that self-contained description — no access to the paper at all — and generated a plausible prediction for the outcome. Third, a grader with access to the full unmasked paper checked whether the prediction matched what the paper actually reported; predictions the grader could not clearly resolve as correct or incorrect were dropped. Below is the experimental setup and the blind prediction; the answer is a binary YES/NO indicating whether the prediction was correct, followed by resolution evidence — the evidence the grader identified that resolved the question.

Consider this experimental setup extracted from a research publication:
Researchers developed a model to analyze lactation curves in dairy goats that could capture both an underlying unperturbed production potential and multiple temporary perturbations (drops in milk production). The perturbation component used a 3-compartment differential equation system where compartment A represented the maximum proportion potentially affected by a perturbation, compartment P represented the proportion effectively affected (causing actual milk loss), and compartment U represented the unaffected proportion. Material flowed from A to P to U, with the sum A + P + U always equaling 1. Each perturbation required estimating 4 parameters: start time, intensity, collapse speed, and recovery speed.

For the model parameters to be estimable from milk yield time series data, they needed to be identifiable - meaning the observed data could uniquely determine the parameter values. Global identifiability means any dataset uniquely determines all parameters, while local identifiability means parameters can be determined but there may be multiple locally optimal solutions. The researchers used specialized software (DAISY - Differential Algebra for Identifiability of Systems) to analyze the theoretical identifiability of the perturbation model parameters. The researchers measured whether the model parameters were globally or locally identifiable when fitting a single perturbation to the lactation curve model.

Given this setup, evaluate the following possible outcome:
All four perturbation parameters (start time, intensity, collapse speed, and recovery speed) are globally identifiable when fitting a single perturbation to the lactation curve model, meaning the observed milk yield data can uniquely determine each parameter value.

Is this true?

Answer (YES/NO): NO